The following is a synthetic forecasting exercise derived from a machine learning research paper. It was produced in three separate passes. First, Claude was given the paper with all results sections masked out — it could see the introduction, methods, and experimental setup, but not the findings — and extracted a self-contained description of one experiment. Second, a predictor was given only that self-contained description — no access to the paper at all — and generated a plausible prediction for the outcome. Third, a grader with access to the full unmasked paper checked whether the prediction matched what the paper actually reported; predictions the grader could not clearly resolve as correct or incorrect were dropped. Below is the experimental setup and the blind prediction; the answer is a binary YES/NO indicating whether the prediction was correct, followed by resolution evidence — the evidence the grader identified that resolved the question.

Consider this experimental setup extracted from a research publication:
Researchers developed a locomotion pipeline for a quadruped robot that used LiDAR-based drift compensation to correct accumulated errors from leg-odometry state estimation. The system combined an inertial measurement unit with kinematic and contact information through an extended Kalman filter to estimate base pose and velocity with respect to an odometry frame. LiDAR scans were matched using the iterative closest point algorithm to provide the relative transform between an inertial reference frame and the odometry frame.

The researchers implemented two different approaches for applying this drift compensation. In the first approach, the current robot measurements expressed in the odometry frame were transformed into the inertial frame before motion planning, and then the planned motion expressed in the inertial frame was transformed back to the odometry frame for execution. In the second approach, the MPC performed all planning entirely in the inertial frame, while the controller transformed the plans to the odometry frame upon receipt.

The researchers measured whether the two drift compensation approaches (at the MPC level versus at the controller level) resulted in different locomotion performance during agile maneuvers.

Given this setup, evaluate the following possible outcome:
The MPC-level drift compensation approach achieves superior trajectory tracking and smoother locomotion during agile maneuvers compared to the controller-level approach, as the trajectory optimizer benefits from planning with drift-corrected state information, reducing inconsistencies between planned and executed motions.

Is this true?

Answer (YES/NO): NO